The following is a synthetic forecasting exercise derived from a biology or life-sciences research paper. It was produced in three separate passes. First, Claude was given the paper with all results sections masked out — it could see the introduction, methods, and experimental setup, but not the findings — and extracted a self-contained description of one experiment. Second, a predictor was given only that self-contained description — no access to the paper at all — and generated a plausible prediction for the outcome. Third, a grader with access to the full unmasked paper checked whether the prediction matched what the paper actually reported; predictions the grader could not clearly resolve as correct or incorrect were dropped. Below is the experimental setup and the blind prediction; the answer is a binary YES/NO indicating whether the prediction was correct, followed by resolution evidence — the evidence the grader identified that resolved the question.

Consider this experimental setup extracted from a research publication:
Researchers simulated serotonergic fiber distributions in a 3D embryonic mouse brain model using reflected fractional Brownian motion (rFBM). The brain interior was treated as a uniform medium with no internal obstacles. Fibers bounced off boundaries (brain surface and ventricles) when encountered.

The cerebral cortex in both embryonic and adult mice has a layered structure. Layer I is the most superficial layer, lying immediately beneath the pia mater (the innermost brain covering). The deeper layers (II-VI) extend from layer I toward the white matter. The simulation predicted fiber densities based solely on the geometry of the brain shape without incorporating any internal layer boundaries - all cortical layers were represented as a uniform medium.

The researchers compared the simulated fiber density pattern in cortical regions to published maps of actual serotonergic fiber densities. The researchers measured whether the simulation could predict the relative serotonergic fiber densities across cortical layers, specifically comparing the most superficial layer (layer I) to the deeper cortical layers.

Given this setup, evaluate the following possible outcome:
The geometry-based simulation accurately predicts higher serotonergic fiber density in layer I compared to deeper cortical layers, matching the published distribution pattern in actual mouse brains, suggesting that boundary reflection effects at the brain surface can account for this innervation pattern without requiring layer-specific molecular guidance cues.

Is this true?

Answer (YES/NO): YES